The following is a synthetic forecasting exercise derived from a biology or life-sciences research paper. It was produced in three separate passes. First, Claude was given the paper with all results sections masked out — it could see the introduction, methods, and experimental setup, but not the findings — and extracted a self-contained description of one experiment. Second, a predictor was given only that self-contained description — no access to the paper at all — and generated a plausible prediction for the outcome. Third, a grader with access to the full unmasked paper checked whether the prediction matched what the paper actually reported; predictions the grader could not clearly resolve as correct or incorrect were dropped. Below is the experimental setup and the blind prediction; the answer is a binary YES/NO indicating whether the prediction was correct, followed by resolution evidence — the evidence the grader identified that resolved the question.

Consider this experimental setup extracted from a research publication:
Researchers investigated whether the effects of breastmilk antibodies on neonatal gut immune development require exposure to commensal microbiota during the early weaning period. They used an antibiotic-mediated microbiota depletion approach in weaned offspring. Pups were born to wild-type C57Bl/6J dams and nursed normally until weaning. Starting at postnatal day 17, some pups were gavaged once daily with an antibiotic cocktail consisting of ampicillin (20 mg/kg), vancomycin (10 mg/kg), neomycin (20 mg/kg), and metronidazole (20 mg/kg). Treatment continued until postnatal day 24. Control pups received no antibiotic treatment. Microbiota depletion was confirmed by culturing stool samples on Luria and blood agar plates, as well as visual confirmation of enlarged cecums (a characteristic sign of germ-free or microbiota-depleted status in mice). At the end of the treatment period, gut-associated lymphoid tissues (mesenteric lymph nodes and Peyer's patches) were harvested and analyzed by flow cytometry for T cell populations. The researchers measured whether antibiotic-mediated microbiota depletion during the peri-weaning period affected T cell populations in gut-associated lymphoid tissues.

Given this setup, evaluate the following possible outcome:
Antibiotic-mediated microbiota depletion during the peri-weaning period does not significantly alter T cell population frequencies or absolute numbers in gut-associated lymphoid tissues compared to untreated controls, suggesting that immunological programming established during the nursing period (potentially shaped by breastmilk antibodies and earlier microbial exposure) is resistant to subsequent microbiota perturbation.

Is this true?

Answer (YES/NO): NO